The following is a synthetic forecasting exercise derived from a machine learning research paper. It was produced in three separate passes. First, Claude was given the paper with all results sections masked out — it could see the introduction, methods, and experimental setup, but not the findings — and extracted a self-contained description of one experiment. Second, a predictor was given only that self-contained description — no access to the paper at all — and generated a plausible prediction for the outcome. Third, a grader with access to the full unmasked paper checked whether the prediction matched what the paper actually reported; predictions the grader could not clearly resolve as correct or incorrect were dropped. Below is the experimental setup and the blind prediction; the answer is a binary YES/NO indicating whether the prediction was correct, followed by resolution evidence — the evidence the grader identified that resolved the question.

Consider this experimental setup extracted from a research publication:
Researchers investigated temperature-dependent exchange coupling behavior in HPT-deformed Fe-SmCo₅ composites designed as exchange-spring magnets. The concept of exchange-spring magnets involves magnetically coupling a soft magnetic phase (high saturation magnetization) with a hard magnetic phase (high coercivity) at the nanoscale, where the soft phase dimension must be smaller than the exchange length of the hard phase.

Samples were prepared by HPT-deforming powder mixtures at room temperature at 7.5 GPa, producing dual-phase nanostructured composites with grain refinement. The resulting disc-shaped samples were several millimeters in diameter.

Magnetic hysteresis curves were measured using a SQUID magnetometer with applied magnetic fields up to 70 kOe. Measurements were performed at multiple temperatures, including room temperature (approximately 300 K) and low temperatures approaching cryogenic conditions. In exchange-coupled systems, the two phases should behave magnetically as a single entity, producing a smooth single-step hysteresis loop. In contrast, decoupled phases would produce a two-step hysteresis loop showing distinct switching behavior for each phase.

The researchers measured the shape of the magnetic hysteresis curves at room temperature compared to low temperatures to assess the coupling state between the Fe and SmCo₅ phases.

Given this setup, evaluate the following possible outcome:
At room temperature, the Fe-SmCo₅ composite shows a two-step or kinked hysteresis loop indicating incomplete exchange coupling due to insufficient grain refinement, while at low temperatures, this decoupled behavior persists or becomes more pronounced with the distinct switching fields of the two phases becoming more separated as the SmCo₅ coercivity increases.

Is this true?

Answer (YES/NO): NO